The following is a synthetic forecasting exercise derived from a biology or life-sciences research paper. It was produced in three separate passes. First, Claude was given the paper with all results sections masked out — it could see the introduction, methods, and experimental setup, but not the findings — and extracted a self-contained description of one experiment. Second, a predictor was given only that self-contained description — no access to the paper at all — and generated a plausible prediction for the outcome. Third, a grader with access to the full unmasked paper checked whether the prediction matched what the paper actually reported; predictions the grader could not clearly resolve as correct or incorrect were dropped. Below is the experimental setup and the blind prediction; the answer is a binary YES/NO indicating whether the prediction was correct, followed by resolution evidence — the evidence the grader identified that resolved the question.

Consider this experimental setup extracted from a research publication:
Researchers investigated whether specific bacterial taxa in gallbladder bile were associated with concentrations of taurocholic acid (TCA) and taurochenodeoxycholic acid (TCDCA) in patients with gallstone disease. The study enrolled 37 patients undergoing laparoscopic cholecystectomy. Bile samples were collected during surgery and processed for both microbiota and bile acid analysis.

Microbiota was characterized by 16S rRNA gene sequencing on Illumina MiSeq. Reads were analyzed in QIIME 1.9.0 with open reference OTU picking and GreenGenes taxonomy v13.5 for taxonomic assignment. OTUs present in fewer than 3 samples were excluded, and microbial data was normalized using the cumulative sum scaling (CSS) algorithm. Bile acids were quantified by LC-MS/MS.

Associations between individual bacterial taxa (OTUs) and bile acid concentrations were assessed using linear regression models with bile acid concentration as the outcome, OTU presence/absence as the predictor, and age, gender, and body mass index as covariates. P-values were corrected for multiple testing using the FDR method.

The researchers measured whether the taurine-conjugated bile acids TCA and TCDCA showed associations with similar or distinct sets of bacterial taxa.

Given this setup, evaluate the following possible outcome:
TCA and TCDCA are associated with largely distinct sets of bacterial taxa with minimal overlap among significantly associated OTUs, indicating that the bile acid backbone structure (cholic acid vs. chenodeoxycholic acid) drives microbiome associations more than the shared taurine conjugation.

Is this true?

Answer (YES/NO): NO